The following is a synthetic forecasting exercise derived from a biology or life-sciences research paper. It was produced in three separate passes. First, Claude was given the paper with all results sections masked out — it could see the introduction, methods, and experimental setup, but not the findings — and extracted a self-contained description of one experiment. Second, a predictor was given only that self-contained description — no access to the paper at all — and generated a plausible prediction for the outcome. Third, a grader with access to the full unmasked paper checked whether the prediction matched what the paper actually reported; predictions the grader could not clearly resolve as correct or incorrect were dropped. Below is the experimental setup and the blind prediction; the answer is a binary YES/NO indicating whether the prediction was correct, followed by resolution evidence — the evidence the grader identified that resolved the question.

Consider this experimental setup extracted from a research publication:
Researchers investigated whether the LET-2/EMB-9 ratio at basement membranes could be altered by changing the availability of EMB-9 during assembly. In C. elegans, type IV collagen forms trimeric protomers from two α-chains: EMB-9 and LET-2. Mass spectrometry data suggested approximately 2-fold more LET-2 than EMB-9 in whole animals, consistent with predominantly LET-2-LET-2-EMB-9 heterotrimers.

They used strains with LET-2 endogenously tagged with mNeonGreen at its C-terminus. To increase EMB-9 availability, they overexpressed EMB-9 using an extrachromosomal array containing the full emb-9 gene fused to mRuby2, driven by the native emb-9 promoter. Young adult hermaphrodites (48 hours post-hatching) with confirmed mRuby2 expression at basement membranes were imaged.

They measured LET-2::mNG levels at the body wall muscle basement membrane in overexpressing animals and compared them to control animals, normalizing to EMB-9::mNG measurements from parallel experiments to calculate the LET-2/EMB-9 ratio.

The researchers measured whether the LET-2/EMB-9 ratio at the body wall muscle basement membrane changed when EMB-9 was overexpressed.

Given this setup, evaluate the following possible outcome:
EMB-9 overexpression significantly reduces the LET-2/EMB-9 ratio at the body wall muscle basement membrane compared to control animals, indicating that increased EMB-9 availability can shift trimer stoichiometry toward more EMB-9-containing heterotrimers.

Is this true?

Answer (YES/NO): YES